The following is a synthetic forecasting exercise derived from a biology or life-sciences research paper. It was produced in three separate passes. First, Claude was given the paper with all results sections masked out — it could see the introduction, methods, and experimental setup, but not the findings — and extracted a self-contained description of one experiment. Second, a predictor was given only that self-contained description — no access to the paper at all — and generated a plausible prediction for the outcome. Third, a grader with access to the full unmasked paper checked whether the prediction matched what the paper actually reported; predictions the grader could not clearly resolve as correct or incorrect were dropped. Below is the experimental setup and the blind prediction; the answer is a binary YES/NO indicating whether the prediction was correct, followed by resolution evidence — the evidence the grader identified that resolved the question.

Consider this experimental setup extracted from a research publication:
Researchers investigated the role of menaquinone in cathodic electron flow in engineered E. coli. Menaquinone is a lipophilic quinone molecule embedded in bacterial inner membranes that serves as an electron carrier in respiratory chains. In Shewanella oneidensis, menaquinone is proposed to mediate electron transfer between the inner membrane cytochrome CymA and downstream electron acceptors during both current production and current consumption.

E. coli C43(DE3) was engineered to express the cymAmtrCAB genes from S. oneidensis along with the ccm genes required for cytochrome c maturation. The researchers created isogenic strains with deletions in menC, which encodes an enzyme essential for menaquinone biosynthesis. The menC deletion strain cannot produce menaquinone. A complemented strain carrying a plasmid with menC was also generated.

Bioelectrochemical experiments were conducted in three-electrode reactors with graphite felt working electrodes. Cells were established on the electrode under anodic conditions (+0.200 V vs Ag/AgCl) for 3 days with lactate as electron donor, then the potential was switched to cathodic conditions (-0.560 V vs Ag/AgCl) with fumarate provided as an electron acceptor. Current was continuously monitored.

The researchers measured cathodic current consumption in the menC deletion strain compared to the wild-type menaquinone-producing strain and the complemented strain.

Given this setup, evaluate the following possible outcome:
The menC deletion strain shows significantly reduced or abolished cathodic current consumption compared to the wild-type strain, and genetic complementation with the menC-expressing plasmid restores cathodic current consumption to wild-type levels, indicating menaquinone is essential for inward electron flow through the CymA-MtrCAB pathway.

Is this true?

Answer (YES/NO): NO